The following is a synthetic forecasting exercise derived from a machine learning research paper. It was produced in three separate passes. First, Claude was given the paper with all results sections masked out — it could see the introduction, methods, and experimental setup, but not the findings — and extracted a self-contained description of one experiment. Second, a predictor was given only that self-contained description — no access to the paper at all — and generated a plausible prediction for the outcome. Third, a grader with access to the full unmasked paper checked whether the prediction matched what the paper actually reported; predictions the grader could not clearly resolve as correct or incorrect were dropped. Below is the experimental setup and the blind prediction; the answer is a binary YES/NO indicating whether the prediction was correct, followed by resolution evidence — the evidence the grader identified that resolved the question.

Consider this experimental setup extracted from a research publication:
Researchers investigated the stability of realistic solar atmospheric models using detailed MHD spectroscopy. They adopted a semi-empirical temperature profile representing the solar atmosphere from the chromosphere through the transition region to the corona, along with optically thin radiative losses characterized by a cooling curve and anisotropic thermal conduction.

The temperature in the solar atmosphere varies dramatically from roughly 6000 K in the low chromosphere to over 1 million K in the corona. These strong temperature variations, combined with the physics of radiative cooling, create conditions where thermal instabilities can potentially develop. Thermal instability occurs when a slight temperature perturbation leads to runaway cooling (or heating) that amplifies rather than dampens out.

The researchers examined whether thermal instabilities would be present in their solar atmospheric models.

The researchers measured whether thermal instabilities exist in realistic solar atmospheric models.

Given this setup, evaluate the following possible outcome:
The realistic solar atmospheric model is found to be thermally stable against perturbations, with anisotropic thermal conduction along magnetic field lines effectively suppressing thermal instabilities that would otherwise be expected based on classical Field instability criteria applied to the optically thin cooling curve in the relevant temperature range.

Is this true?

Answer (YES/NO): NO